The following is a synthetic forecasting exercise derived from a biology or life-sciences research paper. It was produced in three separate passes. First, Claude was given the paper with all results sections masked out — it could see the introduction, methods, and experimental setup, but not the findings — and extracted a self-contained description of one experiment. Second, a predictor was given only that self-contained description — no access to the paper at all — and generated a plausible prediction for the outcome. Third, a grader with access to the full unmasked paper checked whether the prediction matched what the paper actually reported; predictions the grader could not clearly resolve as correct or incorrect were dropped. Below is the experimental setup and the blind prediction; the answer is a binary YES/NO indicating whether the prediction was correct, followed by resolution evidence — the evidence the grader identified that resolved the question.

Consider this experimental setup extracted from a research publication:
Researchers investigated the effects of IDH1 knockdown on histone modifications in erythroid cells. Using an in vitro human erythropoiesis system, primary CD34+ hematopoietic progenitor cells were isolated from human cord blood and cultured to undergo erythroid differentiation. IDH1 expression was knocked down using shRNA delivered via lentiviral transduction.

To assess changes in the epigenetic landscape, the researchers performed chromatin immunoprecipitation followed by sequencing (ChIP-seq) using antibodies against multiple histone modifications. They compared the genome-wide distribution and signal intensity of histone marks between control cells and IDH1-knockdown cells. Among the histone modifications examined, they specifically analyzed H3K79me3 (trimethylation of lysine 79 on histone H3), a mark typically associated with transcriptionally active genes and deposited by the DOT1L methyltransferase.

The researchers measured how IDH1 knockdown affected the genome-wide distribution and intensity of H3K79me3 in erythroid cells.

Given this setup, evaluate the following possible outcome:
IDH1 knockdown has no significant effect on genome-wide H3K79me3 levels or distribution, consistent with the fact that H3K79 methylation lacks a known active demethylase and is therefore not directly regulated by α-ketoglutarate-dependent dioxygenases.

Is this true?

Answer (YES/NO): NO